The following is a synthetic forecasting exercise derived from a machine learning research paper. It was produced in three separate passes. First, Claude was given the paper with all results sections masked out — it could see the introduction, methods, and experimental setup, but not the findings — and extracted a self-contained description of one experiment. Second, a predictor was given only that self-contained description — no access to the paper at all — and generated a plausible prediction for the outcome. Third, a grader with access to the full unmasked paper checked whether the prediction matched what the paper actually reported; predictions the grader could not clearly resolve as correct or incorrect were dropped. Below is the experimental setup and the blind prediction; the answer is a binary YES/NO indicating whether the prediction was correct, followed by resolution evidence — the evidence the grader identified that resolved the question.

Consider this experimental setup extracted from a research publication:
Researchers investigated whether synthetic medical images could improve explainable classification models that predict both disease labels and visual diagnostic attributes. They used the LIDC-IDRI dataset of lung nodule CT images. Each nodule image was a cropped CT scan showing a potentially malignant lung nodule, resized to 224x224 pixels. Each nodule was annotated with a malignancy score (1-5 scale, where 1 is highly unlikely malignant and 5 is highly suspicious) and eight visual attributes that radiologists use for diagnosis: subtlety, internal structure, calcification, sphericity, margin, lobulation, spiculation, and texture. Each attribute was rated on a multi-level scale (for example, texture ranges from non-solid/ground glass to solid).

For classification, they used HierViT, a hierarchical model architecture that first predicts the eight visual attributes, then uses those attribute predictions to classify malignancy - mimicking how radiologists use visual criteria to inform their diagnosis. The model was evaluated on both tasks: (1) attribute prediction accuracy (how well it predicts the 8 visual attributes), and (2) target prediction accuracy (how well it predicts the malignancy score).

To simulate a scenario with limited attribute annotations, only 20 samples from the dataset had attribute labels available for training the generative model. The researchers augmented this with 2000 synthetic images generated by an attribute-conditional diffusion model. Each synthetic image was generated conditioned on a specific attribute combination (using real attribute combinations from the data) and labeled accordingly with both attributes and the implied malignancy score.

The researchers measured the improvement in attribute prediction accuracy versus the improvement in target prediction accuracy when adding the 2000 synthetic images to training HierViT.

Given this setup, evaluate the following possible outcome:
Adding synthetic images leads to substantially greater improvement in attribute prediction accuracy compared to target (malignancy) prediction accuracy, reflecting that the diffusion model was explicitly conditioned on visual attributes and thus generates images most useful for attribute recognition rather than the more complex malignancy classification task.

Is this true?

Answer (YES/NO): YES